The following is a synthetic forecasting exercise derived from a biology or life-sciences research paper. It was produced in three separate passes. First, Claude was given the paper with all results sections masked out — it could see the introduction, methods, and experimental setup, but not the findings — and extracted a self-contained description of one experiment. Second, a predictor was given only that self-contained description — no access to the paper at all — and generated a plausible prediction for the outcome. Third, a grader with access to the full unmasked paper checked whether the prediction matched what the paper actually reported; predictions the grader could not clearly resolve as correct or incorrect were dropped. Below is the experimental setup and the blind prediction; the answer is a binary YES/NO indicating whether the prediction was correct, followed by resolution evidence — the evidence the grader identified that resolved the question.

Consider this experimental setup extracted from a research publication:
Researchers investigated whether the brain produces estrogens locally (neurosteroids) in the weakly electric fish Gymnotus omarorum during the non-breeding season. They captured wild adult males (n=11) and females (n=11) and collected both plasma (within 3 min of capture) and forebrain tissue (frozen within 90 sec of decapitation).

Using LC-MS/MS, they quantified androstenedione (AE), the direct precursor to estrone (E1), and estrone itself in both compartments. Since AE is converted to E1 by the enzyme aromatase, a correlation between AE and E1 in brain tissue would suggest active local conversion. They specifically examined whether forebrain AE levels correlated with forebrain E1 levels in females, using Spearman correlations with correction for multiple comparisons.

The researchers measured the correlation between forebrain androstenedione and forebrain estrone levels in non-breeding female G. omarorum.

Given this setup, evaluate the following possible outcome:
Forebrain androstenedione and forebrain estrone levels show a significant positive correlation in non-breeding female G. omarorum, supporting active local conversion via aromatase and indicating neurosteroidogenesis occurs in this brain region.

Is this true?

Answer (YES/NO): YES